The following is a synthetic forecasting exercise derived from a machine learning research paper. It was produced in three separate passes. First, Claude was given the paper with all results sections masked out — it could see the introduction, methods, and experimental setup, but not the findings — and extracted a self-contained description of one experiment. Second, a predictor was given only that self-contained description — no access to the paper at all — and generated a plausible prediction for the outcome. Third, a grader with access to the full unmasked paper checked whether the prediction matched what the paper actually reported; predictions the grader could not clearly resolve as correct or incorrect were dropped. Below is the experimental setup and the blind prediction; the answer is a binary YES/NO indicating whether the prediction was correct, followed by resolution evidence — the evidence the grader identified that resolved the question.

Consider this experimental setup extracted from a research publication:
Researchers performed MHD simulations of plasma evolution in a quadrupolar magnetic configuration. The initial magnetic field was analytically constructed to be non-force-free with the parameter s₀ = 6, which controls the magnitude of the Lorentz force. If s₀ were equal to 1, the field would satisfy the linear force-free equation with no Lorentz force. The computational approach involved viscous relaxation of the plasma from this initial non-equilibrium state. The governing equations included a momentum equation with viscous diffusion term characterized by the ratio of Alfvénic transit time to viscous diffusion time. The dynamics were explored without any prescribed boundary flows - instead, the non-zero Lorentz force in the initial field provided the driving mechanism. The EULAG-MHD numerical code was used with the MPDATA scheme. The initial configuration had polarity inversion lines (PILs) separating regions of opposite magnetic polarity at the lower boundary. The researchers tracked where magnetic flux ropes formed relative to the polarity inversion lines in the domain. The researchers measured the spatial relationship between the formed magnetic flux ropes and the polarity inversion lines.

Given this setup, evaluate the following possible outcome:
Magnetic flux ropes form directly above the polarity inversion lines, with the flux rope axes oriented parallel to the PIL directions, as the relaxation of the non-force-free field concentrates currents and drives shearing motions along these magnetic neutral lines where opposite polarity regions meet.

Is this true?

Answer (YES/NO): YES